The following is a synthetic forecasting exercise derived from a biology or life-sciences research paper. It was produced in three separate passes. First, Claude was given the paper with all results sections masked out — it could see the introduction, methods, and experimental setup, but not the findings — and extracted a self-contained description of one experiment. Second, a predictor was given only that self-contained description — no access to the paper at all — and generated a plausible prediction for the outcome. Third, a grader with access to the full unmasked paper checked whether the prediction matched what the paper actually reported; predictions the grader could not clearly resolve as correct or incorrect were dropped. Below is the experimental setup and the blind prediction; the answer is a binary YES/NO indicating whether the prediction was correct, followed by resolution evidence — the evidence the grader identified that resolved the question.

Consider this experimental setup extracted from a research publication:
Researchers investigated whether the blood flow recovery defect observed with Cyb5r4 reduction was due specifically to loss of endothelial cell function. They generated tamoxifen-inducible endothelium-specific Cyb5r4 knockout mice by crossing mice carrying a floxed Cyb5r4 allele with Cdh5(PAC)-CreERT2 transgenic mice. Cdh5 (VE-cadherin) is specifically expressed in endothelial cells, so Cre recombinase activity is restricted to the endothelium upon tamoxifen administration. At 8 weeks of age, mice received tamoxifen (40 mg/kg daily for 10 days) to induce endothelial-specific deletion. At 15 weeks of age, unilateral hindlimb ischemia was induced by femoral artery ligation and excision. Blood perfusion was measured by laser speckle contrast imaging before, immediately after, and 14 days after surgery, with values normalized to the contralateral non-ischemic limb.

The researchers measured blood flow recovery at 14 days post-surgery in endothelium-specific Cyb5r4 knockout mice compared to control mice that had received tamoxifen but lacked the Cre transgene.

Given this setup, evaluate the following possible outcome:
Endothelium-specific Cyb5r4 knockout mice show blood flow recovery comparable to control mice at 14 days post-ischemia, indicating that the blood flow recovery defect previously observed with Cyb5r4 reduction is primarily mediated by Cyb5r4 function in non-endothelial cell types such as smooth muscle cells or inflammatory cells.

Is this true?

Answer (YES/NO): NO